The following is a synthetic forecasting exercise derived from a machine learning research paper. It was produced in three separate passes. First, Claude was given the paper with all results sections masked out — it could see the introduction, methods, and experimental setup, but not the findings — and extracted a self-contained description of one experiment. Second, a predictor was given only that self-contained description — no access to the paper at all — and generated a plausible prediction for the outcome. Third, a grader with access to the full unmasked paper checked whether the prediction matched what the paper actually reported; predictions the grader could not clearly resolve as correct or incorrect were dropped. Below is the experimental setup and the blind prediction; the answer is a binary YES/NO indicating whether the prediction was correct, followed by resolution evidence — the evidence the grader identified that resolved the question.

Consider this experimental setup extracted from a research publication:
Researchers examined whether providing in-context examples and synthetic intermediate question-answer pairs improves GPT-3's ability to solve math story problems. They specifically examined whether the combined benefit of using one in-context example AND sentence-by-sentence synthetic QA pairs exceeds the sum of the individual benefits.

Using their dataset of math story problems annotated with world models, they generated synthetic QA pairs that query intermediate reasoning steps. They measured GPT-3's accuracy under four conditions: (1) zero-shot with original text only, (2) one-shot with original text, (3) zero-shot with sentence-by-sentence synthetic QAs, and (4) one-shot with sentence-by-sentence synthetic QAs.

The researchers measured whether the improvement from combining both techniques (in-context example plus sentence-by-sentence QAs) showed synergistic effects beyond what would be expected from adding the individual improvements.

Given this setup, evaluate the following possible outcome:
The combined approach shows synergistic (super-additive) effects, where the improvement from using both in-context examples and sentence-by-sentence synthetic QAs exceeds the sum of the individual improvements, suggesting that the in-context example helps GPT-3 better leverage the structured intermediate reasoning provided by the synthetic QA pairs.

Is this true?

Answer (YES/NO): YES